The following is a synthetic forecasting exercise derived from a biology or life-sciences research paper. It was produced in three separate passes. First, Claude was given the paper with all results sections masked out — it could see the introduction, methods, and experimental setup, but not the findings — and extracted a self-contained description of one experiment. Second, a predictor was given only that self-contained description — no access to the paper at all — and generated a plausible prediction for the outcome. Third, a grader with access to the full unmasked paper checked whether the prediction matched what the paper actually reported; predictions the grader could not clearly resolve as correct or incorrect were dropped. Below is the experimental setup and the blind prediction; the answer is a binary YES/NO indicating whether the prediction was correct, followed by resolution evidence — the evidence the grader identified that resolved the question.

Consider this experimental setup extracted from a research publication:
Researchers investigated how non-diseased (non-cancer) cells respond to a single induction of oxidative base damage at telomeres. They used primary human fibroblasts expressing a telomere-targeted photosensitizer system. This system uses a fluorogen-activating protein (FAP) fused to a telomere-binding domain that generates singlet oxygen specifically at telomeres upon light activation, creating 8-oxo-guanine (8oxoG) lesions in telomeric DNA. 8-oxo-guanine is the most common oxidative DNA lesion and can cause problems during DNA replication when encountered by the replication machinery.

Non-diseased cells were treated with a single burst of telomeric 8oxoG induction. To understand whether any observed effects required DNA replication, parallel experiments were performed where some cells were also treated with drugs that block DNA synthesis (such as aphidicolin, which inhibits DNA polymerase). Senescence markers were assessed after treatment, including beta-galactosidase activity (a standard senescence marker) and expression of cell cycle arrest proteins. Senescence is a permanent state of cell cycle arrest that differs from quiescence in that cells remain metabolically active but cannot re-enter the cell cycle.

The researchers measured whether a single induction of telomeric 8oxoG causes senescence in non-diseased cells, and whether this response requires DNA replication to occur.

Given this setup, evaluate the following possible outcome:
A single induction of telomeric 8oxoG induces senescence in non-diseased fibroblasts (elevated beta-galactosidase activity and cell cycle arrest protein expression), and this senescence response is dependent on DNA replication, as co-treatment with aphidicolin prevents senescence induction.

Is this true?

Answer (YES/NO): YES